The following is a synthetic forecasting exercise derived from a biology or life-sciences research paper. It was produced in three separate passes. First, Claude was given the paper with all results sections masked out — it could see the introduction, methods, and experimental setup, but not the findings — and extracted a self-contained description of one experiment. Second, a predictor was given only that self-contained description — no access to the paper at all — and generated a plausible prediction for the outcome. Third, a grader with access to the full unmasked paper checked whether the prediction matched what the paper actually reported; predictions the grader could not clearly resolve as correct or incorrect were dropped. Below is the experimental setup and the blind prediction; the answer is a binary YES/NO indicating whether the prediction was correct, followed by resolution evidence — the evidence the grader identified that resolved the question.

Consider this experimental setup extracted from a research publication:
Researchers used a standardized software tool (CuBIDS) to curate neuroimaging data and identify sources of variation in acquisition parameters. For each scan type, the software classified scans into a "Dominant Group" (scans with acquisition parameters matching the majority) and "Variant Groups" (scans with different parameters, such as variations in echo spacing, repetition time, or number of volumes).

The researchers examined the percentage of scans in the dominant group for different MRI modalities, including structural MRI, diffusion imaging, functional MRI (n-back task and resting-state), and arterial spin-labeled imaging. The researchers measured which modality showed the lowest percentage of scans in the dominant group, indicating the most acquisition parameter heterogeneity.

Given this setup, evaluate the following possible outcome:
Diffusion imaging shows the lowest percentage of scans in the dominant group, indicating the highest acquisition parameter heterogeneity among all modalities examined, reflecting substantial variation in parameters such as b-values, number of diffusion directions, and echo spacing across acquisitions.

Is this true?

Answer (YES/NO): NO